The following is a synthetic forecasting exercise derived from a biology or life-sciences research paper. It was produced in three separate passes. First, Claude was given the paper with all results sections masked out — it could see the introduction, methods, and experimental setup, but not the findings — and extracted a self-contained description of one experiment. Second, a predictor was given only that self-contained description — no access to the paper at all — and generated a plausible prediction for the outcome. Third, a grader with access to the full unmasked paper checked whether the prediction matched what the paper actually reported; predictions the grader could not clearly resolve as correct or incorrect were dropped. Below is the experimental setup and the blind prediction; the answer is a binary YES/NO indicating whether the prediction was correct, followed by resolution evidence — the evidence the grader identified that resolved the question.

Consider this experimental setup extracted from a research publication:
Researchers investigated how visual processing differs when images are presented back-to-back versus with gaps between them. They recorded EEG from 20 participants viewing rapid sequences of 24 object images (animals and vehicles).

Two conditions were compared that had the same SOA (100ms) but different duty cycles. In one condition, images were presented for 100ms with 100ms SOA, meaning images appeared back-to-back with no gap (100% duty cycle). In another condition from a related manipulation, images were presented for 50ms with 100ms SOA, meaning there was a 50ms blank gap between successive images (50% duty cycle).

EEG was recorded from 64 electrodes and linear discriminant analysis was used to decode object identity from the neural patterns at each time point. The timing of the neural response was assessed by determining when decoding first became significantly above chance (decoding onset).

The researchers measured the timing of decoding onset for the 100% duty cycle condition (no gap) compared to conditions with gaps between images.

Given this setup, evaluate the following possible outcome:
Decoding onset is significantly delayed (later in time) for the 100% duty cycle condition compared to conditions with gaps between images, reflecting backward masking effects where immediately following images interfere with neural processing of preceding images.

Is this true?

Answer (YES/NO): NO